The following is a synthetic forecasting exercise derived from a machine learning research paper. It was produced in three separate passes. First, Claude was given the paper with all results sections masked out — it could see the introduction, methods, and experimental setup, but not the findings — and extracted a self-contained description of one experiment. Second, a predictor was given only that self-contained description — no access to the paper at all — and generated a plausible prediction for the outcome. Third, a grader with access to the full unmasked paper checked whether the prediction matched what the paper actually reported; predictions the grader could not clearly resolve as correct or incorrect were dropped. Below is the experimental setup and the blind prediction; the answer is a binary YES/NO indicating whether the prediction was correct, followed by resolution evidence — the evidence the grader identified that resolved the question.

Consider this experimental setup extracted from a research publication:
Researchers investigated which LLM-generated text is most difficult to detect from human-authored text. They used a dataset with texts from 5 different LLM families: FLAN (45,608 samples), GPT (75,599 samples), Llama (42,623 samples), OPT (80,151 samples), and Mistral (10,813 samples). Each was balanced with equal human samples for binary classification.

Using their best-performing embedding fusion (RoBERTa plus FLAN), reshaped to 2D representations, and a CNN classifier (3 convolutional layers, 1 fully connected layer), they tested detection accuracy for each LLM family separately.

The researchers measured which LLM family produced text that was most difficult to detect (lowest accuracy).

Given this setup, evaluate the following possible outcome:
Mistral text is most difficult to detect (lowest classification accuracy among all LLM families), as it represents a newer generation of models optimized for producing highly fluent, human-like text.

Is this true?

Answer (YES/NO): NO